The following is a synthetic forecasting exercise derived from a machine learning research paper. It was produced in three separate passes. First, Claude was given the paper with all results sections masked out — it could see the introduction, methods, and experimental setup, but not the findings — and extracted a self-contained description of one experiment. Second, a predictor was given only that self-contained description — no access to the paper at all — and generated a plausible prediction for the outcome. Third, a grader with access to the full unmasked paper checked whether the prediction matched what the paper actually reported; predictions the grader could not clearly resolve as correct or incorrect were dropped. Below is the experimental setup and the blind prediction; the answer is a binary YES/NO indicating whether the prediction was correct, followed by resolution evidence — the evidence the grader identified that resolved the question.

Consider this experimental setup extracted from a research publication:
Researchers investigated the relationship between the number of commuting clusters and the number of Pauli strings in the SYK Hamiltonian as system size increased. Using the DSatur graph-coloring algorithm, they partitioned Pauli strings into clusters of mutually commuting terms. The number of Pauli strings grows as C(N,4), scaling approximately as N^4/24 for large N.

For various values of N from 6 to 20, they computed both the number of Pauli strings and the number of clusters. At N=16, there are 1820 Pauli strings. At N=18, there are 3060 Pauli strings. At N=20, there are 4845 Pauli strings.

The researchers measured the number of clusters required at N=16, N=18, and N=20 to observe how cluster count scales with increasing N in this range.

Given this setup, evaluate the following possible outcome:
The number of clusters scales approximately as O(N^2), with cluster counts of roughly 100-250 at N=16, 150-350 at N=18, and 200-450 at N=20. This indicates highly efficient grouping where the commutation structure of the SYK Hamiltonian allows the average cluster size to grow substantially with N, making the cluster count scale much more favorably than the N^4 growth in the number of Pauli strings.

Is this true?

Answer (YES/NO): YES